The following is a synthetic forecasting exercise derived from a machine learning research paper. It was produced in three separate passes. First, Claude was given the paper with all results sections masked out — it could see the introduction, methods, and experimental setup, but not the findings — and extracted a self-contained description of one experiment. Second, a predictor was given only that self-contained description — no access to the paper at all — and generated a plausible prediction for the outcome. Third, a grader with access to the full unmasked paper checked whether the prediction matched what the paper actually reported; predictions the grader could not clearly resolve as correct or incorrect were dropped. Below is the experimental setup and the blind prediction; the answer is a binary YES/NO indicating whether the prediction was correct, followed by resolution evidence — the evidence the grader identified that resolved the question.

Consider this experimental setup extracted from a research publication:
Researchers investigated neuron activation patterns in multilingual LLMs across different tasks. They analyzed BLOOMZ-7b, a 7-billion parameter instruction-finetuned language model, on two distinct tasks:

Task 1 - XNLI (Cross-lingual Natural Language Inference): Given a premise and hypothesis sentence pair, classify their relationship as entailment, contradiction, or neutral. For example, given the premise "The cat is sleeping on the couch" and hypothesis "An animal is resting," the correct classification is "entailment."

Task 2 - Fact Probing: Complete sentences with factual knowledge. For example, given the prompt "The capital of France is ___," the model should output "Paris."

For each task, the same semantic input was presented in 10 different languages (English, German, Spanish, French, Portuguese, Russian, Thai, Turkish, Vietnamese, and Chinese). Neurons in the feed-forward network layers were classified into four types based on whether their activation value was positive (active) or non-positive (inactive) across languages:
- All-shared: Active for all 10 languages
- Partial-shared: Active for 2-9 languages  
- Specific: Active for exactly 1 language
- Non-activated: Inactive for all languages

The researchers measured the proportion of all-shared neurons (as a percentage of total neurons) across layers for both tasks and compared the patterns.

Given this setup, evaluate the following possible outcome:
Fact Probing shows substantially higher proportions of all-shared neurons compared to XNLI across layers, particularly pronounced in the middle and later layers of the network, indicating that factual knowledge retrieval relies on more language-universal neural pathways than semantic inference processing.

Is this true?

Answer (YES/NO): NO